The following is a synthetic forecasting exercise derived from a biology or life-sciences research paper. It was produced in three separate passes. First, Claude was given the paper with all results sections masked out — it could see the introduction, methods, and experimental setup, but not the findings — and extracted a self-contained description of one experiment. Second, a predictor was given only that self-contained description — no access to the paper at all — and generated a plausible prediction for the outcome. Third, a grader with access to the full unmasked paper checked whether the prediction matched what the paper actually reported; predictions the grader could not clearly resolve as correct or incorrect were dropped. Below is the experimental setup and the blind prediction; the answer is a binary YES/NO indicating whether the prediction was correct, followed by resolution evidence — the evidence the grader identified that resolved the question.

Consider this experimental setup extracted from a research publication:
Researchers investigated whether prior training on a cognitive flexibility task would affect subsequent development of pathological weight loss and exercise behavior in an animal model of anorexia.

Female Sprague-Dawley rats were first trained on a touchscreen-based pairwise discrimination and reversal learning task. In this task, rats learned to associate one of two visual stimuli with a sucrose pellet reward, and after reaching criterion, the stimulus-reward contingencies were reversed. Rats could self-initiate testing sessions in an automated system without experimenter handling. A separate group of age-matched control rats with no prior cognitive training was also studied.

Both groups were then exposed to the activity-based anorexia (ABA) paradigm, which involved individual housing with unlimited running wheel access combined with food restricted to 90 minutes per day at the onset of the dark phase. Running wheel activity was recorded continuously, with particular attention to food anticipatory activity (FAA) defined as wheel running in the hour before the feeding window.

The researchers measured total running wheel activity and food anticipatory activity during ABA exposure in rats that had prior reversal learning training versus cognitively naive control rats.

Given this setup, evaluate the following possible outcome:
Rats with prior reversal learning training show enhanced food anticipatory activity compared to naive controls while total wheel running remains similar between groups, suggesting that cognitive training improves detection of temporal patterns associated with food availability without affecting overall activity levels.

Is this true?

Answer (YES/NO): NO